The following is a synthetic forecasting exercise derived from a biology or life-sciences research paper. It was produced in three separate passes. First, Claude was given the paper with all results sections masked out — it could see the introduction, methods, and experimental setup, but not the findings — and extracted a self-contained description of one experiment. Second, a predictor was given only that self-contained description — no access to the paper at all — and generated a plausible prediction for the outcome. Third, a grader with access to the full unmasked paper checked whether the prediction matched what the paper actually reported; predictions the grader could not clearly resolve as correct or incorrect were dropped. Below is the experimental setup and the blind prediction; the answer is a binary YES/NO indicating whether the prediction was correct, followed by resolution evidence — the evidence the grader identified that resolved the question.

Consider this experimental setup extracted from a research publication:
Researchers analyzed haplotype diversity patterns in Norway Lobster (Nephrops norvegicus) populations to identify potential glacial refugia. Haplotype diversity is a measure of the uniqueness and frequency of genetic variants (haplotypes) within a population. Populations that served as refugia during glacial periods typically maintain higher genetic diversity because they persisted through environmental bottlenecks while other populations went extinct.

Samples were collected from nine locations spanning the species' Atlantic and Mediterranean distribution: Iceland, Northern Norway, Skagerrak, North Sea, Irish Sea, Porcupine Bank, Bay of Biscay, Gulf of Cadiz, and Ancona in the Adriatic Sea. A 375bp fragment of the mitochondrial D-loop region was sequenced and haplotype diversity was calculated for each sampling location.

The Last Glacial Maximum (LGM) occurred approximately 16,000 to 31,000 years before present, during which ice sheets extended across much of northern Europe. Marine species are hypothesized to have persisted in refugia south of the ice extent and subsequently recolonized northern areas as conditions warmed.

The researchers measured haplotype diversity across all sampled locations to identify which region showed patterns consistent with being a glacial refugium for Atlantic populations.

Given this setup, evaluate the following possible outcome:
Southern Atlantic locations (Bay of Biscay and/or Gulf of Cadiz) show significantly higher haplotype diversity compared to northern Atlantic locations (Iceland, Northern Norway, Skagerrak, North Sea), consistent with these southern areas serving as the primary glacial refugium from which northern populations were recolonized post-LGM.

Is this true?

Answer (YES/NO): YES